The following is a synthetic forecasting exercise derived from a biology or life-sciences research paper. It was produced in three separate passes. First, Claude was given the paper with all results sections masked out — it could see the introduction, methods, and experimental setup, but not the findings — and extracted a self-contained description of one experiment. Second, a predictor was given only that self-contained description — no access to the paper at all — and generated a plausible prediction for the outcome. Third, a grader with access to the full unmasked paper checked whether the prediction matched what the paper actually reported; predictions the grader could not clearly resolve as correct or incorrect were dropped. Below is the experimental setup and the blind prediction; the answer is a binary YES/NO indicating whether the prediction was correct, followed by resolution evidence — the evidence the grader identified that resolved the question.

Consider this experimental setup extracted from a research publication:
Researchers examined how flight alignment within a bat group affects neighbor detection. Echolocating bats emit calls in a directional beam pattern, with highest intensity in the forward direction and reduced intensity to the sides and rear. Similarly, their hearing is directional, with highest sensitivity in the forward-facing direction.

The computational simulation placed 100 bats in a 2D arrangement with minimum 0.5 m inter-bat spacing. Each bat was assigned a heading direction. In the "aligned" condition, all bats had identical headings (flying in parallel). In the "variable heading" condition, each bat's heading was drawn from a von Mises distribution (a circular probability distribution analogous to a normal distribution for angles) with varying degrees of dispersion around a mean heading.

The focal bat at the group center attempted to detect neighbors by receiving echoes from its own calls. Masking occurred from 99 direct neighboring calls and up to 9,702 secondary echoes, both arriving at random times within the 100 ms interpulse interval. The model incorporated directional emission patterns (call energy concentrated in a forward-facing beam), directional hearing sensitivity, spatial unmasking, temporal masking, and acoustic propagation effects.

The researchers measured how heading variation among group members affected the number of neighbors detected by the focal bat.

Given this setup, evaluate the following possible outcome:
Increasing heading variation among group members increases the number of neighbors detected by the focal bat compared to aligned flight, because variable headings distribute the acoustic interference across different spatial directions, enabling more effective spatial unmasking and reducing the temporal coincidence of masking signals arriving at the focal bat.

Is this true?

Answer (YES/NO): YES